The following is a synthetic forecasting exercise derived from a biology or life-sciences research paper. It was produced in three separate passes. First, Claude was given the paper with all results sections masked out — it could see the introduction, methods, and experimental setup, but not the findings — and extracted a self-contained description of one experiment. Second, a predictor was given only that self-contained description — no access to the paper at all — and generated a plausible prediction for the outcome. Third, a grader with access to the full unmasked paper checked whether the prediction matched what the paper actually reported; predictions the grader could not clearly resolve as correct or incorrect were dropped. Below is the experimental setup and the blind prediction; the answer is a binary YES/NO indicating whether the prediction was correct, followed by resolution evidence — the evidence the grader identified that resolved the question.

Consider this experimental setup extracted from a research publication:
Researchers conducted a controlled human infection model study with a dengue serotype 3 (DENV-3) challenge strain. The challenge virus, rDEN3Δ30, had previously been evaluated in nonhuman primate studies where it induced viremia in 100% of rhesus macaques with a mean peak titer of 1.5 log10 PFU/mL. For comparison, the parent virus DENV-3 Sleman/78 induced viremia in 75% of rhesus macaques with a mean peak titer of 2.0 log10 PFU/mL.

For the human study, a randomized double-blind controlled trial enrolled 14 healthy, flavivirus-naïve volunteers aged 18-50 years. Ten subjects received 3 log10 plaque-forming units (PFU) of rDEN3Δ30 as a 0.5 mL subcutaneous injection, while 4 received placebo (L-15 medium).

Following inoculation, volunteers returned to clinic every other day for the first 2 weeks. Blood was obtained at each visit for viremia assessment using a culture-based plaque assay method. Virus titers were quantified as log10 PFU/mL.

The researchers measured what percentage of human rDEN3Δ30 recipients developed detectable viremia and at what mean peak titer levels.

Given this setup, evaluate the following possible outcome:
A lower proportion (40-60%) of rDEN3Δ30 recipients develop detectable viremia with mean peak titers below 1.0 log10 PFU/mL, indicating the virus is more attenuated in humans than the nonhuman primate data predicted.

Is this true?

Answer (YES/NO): NO